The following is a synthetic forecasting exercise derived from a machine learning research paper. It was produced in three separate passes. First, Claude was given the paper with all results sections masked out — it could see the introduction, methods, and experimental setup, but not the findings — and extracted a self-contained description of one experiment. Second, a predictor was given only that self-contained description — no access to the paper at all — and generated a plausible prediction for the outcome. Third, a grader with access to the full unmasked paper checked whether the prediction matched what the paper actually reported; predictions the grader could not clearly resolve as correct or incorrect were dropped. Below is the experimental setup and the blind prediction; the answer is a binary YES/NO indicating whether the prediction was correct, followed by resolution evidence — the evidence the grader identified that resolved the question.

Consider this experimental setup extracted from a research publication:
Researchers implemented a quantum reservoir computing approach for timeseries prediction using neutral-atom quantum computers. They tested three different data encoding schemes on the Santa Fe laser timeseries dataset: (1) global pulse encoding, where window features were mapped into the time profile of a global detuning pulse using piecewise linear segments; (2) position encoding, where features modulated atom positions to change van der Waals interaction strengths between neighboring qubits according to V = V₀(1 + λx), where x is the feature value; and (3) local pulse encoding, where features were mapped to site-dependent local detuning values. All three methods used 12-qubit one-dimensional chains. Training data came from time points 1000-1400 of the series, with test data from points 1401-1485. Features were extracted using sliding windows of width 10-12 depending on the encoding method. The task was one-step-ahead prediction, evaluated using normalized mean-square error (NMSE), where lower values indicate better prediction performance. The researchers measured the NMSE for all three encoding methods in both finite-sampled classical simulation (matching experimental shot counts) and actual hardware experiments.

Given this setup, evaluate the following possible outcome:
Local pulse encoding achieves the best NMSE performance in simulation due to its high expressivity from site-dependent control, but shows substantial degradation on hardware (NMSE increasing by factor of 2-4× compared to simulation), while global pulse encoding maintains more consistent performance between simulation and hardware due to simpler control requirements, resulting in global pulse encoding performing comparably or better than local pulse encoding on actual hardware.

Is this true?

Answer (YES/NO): NO